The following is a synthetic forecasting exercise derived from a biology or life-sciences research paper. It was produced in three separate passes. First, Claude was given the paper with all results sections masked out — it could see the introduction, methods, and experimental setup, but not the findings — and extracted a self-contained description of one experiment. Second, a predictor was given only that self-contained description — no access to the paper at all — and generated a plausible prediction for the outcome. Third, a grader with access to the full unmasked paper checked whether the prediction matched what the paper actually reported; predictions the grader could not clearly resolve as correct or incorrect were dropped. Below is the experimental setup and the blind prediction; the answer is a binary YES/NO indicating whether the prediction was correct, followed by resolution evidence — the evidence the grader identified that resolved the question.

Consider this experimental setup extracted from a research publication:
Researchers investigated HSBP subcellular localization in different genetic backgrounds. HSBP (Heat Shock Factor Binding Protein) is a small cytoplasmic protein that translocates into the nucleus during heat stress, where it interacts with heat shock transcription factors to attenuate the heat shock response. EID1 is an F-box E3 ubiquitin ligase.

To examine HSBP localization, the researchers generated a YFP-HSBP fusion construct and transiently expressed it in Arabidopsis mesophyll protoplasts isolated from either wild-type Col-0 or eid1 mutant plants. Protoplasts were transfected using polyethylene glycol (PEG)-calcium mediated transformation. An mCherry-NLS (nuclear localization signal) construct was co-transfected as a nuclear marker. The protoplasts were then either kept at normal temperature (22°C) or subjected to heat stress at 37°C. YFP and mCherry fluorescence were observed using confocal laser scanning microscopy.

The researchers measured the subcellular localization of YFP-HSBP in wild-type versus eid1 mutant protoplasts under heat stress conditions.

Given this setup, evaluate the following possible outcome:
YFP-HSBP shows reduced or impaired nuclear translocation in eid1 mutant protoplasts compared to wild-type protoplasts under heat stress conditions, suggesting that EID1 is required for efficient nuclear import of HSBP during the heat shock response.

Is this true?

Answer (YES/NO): YES